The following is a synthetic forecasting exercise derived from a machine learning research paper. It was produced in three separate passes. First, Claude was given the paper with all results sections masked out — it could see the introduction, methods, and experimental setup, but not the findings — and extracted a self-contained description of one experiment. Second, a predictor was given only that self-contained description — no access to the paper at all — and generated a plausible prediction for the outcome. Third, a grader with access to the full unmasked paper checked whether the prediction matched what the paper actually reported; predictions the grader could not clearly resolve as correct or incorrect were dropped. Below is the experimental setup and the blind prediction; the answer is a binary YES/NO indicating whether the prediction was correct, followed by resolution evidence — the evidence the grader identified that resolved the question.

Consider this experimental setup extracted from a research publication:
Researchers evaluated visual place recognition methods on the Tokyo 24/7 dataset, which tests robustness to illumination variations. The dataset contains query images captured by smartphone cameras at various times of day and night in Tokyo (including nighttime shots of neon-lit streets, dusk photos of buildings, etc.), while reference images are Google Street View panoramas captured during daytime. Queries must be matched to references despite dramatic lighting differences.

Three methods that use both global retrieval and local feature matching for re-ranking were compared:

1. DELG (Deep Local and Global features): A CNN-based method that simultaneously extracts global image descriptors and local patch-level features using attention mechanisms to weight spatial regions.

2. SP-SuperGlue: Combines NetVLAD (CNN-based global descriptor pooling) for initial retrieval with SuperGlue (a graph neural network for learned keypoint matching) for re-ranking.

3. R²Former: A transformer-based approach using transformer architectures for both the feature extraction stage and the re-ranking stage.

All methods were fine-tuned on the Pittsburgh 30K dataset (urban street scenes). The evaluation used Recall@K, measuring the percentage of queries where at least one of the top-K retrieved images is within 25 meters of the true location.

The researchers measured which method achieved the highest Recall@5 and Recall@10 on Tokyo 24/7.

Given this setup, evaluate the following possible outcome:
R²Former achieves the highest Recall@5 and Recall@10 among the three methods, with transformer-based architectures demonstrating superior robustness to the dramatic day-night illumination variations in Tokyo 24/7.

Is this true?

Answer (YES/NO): NO